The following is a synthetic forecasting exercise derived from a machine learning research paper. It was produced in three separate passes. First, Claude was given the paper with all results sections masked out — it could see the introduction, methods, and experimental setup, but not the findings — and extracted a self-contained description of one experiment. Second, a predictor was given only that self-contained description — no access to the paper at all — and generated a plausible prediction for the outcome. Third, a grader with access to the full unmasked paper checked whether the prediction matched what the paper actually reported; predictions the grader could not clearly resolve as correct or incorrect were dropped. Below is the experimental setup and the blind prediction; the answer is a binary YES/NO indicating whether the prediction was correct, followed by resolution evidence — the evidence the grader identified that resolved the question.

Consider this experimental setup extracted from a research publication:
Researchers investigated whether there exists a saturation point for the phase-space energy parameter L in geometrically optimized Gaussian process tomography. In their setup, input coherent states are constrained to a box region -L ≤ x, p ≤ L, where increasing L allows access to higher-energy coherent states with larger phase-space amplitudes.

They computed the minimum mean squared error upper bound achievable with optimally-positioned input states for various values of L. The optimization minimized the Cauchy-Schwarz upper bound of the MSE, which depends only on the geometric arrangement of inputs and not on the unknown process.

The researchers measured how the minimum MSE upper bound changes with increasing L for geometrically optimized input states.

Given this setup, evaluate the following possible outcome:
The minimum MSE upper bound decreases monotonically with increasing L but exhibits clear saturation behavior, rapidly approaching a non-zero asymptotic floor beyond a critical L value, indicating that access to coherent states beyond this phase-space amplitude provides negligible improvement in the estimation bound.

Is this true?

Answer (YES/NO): YES